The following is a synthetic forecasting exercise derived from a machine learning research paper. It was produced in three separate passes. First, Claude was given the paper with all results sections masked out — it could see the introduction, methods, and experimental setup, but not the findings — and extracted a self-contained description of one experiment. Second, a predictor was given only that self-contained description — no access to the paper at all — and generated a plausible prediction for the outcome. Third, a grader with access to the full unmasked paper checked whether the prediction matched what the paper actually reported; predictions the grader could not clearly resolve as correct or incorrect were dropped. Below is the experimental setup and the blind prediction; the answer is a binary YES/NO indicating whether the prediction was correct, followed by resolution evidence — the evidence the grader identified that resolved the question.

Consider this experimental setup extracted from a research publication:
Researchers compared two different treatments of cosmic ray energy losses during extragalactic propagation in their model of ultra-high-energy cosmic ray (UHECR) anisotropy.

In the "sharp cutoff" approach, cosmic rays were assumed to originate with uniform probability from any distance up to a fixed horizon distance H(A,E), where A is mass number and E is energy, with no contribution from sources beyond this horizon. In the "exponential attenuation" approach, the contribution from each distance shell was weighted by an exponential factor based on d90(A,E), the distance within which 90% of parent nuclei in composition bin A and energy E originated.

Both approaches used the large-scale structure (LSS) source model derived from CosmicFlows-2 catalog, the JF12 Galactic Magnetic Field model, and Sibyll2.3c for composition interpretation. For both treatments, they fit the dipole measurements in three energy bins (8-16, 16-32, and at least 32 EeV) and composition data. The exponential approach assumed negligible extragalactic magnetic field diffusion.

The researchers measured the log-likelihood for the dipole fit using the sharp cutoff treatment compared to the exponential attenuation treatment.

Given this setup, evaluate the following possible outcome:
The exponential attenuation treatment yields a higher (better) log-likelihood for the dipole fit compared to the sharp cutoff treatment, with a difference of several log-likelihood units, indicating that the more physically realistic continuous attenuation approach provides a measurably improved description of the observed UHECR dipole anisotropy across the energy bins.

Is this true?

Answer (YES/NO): NO